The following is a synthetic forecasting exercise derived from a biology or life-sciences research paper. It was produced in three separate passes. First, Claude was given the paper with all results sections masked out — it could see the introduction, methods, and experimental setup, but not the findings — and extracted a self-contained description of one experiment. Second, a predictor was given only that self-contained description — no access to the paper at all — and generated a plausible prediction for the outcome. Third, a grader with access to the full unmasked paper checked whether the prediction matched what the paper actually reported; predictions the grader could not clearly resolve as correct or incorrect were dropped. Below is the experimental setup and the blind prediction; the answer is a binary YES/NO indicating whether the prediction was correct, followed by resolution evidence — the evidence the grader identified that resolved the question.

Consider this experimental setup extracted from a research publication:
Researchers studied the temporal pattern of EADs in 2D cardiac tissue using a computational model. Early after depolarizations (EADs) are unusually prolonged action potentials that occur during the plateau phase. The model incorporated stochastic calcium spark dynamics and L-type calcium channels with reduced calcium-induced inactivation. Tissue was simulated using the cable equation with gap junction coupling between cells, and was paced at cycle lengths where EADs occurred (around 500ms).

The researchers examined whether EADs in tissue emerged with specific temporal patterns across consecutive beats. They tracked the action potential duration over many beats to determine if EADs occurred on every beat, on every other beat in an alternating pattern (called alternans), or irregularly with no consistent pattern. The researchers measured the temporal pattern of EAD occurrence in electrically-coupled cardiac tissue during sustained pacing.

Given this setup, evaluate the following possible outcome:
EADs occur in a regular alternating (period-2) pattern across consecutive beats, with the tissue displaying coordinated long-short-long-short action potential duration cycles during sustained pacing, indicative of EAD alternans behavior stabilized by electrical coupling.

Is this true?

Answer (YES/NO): YES